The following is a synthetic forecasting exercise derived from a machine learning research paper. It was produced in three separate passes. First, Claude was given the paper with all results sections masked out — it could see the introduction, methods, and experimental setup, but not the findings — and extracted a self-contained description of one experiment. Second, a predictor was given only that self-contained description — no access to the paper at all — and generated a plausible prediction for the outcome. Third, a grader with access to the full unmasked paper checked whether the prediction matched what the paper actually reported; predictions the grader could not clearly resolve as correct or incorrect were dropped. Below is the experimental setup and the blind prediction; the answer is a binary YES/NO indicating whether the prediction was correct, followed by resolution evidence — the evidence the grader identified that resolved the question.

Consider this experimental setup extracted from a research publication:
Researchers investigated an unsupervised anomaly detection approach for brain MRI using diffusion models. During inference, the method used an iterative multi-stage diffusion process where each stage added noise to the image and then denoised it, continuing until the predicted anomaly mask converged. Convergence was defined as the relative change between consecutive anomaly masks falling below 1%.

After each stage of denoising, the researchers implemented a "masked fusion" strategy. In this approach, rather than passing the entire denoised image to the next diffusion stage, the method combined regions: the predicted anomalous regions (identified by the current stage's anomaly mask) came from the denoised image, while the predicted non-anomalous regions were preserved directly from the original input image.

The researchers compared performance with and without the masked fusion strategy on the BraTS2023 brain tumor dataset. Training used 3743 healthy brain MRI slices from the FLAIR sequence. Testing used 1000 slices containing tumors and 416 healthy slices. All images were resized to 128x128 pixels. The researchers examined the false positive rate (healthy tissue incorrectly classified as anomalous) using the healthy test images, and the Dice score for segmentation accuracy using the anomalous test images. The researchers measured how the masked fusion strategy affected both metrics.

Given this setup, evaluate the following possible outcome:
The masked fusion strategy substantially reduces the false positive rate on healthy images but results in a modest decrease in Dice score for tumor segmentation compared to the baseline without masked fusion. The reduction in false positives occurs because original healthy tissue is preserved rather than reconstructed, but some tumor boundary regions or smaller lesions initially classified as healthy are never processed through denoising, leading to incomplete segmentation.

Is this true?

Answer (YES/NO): NO